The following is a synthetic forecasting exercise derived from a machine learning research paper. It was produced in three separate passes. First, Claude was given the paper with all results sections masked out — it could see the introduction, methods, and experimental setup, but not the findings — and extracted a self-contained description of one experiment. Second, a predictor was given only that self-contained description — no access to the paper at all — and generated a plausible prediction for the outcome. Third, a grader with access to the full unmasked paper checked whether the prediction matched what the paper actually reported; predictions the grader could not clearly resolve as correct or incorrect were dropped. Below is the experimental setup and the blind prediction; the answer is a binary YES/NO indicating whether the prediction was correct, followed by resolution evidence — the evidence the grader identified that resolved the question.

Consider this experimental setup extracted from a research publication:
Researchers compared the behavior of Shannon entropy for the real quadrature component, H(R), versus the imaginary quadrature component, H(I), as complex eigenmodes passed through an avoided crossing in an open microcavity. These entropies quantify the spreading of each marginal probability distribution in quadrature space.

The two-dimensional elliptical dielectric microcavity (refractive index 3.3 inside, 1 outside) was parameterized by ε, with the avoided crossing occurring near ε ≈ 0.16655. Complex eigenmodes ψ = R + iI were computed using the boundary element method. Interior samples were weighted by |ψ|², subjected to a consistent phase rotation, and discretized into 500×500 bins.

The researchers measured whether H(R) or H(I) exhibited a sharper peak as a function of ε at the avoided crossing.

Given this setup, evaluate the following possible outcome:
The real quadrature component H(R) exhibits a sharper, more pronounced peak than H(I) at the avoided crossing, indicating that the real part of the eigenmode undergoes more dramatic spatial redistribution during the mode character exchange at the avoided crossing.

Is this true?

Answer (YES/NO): NO